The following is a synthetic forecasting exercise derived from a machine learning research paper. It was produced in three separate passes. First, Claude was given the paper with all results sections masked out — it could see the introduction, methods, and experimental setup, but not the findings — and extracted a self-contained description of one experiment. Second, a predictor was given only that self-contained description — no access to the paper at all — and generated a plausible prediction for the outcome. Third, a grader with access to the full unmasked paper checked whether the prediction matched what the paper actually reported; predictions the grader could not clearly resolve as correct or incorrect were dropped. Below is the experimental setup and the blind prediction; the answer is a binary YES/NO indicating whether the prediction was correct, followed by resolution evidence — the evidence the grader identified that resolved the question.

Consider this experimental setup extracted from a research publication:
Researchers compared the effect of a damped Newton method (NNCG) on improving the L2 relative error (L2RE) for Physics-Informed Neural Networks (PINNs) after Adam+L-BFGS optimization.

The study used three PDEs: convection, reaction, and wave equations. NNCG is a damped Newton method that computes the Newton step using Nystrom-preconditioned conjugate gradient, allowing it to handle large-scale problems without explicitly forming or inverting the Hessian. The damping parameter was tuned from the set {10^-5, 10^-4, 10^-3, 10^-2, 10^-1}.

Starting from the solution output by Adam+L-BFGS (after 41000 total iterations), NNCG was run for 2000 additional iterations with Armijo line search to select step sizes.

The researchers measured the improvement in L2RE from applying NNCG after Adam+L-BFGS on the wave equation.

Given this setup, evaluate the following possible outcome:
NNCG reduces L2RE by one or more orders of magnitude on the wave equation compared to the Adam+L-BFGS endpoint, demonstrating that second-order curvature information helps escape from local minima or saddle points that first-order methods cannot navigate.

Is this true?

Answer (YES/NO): NO